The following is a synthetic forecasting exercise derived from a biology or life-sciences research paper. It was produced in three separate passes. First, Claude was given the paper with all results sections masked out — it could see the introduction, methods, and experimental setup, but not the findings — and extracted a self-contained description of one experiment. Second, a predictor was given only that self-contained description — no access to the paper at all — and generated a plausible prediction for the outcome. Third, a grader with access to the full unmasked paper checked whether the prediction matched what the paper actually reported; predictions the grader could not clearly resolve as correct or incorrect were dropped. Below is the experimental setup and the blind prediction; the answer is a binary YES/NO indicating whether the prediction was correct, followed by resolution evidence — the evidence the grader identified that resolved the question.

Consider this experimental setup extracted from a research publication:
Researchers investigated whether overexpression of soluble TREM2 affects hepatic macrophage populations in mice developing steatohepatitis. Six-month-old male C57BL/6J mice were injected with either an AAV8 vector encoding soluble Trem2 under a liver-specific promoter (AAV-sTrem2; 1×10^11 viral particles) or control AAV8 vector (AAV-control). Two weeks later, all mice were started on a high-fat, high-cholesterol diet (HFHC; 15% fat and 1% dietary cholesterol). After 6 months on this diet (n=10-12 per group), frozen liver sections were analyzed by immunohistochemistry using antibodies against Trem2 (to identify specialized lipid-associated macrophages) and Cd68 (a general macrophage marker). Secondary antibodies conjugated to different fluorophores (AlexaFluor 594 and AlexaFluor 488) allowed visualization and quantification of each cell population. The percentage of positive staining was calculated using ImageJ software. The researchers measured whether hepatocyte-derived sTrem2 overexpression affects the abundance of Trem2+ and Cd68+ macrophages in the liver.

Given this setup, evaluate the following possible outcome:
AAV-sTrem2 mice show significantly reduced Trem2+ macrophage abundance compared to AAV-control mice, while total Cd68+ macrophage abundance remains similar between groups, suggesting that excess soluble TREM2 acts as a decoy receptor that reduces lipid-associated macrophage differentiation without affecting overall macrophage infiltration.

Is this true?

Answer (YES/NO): NO